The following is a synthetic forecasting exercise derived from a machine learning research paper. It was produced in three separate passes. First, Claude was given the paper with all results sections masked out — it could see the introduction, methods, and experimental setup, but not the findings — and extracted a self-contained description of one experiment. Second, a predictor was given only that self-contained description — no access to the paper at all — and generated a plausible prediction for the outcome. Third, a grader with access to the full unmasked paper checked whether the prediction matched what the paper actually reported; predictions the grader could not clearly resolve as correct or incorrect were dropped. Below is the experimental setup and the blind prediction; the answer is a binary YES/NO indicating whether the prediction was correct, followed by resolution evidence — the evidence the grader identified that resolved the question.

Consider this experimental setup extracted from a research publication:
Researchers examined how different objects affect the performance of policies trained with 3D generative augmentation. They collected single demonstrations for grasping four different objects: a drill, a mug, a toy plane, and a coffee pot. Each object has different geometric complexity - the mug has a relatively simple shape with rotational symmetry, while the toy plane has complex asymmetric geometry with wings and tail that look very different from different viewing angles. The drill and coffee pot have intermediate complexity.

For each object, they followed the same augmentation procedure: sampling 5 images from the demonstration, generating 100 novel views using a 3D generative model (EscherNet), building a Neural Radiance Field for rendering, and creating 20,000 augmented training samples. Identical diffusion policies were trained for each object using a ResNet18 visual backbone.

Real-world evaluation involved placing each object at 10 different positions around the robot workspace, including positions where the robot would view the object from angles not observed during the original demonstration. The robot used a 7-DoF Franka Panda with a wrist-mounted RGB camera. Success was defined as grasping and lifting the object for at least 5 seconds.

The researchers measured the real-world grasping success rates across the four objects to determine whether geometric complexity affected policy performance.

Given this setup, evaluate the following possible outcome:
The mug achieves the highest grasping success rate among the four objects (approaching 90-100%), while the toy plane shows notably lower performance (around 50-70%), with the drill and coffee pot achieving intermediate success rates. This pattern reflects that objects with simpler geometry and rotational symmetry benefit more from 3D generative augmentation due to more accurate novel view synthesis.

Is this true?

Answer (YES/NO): NO